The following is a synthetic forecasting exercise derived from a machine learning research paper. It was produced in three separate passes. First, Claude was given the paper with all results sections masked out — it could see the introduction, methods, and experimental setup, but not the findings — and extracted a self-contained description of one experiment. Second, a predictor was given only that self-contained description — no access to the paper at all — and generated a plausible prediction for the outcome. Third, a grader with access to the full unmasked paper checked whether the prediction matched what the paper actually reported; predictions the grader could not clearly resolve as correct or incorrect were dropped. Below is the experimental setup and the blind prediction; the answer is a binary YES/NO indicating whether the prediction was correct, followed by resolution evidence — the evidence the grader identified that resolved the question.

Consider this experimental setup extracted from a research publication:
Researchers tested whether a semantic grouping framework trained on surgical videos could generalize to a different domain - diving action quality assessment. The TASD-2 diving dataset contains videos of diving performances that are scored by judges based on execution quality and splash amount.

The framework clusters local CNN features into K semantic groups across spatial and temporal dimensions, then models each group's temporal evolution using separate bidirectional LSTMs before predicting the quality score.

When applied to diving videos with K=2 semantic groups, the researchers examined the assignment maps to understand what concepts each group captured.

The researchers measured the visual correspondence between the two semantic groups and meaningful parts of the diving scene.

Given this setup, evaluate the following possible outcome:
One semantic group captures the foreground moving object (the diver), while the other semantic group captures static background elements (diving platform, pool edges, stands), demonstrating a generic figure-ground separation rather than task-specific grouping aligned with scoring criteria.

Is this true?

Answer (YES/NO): NO